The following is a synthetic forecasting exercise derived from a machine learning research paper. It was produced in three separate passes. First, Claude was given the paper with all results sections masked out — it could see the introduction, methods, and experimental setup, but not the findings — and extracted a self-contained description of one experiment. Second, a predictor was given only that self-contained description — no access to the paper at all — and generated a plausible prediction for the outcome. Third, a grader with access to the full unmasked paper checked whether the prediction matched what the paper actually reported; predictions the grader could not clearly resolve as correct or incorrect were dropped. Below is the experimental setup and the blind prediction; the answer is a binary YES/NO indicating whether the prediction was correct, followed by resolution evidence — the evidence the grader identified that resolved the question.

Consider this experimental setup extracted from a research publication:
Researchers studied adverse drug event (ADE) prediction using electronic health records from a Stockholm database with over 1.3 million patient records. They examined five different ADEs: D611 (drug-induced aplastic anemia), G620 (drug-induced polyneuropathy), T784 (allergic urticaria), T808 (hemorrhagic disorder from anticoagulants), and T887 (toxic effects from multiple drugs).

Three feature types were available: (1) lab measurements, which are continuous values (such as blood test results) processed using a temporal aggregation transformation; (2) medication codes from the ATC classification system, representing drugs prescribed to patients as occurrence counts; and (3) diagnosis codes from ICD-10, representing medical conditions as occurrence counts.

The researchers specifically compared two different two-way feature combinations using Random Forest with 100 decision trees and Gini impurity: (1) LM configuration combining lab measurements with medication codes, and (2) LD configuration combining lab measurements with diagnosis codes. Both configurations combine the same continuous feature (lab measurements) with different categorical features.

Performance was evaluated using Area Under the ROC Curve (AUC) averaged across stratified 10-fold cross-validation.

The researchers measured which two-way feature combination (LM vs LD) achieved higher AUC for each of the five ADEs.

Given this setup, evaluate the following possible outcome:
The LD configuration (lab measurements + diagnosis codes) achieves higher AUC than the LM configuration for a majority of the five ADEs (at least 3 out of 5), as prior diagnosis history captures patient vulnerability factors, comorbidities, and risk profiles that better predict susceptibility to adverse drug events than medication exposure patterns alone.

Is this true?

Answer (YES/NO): NO